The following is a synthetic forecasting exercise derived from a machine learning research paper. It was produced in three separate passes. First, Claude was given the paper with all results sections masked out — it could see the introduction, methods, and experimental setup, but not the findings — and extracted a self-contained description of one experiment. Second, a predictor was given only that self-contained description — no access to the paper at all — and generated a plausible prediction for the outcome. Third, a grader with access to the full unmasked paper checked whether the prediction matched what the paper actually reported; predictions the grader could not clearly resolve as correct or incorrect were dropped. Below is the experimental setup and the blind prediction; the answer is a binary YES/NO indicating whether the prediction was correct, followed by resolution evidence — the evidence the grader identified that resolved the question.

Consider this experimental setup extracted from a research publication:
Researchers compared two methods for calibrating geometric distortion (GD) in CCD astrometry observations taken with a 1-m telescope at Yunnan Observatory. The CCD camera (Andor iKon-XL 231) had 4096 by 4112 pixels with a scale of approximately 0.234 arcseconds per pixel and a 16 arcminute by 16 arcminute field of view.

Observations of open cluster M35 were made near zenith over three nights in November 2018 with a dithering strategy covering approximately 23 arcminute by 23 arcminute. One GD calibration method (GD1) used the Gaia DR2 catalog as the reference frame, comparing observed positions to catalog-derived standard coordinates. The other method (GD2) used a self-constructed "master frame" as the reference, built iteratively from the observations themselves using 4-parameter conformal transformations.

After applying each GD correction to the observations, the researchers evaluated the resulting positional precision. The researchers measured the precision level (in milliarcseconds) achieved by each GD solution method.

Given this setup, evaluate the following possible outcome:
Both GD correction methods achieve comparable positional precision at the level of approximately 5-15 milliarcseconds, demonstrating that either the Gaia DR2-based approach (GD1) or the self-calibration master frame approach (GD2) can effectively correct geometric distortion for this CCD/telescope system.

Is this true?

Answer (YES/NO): YES